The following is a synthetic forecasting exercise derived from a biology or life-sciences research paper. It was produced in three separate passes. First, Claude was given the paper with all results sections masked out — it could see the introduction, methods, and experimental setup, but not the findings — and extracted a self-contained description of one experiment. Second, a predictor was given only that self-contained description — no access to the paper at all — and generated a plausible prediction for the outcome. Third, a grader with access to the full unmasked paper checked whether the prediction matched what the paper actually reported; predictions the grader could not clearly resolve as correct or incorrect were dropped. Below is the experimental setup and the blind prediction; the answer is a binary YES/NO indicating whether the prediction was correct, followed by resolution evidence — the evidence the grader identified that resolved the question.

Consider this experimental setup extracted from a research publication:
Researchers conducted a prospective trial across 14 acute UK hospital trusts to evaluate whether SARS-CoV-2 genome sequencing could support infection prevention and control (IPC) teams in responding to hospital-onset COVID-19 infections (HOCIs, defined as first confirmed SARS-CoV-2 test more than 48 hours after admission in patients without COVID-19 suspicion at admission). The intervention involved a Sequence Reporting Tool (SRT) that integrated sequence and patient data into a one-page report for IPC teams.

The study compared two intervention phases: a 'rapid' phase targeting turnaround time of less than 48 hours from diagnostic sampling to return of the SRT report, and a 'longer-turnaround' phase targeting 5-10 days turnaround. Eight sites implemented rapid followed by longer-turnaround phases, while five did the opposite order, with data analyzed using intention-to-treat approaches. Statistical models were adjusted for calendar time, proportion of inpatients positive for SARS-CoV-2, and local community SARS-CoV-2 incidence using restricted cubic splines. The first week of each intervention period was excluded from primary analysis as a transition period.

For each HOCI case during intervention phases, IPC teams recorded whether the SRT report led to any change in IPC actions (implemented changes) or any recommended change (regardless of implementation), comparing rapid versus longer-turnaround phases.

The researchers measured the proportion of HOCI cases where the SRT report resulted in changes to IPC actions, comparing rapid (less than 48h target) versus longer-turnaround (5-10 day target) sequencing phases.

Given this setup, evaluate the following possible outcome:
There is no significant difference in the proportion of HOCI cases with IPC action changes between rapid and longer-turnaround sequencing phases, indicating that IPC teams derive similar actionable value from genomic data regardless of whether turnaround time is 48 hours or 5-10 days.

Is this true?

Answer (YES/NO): NO